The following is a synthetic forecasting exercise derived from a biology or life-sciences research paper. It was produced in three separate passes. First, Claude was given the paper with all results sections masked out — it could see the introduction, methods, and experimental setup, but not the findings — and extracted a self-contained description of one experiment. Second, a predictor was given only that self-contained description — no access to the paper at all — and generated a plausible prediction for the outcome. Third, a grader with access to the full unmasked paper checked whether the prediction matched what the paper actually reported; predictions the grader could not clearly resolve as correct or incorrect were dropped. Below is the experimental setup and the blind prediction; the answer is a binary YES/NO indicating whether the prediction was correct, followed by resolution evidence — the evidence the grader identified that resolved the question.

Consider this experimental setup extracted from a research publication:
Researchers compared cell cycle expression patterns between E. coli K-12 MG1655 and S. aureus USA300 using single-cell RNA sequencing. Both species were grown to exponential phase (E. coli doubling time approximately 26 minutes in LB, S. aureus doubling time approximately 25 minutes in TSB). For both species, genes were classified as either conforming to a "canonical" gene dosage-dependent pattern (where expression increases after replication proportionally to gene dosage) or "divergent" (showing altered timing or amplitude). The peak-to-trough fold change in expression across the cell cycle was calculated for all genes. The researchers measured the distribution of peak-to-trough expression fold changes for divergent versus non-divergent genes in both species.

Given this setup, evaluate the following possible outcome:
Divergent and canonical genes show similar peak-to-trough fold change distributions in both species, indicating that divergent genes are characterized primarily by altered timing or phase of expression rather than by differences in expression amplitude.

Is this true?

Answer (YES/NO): NO